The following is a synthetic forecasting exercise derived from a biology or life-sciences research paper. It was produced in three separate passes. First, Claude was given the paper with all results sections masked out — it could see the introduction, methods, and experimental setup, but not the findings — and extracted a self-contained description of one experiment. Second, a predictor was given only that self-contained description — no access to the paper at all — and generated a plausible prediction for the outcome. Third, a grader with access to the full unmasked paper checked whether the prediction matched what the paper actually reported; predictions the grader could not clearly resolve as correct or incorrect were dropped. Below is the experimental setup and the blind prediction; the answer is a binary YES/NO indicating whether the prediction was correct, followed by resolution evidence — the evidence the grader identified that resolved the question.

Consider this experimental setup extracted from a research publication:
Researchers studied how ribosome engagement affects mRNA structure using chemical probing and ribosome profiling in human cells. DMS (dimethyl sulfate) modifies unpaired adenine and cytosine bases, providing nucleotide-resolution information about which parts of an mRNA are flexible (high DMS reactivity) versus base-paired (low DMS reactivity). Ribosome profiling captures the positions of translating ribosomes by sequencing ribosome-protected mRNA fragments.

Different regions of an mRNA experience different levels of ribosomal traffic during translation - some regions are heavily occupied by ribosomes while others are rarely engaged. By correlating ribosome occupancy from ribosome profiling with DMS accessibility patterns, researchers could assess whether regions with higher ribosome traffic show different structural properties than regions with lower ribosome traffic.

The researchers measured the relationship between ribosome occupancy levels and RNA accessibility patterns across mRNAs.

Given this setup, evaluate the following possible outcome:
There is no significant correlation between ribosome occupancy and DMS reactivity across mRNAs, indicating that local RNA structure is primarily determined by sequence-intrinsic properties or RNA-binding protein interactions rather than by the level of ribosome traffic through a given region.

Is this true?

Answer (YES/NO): NO